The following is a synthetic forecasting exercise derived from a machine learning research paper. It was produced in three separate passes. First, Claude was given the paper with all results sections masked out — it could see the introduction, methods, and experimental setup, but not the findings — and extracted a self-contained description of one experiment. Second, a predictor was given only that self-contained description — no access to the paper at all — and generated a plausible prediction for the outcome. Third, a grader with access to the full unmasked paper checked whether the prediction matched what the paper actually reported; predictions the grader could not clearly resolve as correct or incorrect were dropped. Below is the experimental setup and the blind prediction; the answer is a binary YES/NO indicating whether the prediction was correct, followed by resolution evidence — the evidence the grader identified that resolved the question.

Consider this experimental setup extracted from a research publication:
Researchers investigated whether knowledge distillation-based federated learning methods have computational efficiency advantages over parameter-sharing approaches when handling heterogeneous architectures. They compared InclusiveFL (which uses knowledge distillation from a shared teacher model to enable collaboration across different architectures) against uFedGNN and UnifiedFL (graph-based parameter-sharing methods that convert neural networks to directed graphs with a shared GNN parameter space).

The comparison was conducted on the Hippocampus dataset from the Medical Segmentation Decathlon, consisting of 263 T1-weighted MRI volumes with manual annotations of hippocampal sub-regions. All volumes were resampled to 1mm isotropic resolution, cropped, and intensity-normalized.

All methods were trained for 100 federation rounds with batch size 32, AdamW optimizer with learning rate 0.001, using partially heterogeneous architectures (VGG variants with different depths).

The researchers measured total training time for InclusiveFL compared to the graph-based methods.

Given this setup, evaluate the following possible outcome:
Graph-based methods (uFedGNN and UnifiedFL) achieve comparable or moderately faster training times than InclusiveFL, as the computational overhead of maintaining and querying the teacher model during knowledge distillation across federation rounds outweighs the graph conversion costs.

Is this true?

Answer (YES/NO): YES